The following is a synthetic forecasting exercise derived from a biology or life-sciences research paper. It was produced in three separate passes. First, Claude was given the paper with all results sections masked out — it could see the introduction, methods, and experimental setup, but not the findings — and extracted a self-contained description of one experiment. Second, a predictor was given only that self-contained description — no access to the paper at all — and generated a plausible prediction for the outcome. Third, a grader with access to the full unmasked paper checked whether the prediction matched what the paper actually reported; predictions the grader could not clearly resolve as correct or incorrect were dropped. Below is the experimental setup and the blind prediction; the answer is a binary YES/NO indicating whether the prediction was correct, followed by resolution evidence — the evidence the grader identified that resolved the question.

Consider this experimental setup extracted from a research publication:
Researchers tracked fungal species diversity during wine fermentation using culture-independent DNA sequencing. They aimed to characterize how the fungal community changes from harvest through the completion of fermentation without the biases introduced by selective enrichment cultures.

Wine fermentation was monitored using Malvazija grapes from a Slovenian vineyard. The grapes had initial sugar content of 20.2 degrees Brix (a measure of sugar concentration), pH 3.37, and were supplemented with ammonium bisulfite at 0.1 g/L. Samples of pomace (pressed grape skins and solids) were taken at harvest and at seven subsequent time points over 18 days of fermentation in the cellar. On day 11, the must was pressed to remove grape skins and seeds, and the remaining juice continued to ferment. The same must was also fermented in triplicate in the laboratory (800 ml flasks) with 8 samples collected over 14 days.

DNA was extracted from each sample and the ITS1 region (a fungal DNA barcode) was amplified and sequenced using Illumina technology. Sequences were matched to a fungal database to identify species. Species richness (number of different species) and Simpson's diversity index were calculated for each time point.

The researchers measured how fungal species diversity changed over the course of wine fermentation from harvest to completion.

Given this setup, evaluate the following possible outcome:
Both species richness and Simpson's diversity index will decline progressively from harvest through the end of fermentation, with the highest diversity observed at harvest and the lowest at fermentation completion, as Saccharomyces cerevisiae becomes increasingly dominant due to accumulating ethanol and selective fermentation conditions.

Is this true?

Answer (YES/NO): NO